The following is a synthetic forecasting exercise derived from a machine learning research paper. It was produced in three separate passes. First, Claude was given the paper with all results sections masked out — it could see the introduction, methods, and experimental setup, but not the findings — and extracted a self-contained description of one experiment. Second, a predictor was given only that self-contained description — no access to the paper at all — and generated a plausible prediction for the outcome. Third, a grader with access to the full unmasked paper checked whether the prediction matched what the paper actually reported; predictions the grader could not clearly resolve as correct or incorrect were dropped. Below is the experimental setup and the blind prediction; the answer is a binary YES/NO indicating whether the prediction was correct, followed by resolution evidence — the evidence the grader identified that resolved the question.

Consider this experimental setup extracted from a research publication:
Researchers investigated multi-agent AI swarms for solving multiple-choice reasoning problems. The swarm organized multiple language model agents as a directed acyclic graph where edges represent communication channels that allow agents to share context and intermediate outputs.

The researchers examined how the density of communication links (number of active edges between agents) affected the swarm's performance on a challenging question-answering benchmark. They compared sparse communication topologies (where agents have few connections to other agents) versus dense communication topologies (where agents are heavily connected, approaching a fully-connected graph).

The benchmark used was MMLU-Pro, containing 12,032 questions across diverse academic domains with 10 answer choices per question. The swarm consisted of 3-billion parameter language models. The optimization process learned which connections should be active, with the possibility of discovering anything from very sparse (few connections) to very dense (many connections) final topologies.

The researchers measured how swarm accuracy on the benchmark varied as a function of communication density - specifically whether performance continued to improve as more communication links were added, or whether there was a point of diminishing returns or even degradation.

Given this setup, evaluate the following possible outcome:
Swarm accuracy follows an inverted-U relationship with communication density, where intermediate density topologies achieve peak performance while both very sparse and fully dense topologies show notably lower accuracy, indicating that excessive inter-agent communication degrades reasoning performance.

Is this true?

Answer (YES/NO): NO